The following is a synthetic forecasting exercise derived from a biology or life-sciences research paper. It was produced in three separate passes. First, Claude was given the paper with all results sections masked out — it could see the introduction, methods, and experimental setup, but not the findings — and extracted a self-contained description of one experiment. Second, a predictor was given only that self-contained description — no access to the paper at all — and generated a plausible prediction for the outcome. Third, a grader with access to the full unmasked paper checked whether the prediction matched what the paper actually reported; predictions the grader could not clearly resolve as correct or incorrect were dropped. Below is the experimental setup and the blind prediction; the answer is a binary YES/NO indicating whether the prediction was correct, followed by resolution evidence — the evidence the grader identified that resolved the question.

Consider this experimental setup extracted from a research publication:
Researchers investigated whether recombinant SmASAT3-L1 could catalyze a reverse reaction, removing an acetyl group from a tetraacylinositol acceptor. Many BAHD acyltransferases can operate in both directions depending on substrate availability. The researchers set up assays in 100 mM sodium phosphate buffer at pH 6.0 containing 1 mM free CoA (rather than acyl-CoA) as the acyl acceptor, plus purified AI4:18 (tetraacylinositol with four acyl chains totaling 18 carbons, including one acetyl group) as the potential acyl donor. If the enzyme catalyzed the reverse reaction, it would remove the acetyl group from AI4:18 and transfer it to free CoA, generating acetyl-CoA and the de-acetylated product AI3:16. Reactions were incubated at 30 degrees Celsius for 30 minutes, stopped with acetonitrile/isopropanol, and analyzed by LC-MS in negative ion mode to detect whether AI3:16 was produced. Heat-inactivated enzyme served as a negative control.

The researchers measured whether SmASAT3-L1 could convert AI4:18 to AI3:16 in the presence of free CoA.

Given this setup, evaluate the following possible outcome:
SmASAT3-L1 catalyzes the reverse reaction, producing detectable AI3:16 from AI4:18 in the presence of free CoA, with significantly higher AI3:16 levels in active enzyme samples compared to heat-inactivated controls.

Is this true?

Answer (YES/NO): YES